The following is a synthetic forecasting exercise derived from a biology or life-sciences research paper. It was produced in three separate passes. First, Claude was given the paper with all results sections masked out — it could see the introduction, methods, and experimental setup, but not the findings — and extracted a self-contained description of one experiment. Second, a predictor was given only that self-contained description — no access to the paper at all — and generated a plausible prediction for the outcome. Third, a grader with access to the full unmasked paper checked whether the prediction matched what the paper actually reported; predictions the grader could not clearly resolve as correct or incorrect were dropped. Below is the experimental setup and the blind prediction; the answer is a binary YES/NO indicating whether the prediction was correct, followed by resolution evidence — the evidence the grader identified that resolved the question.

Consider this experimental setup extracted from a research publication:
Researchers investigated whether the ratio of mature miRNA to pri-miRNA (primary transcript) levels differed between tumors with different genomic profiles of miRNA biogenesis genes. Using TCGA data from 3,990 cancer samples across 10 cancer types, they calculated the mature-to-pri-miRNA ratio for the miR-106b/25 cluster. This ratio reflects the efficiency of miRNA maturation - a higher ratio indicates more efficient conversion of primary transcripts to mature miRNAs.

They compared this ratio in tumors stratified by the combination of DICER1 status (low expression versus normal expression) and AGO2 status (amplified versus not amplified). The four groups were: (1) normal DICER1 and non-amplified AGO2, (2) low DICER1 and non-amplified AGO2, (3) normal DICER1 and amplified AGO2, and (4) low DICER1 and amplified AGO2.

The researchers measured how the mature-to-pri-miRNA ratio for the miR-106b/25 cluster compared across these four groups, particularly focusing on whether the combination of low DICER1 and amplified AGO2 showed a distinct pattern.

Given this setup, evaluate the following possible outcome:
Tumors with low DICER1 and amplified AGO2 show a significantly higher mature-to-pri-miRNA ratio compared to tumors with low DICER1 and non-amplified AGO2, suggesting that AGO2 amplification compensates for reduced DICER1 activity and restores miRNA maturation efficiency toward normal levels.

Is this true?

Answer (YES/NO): YES